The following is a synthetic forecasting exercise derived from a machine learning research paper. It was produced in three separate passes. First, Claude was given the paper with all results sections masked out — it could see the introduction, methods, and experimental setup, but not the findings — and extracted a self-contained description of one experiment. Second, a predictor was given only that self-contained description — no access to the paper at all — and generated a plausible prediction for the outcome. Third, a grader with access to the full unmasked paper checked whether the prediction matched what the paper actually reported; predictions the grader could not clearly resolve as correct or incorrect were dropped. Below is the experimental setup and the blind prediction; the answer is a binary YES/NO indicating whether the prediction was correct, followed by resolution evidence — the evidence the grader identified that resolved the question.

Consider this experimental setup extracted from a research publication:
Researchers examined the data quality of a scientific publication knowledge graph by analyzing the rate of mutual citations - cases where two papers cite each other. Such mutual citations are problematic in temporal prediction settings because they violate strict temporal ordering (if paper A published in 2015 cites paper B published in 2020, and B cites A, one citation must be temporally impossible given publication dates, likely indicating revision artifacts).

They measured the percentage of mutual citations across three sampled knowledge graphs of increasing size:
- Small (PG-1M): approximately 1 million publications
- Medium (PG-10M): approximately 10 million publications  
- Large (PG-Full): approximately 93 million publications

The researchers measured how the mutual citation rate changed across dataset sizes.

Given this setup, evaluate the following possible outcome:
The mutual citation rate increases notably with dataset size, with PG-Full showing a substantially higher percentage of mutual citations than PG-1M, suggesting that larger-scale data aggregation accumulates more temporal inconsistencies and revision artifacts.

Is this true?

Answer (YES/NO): NO